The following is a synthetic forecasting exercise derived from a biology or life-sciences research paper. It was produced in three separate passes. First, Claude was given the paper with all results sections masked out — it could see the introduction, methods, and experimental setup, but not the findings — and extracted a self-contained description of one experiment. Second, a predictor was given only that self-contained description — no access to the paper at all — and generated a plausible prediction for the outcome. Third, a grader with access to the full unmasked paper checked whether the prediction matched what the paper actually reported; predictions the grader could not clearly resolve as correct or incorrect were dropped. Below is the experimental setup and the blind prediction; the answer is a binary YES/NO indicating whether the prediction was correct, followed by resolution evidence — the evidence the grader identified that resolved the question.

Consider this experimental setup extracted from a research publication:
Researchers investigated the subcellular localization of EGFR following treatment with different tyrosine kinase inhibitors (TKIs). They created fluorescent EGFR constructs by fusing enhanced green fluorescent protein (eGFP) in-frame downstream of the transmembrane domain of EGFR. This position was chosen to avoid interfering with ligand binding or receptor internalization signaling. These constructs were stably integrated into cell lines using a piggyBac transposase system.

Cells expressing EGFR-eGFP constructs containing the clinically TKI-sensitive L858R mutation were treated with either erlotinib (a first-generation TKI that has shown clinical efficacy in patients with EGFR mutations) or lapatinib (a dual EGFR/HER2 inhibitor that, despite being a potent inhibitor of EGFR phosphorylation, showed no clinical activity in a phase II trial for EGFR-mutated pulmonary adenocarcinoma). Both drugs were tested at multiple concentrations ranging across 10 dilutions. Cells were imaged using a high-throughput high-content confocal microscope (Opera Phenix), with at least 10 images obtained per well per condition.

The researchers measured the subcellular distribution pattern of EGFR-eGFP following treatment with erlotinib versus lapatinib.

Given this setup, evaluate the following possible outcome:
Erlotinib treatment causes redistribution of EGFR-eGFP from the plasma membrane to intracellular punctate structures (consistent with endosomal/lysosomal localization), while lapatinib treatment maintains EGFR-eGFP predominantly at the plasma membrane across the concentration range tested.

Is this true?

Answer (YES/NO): YES